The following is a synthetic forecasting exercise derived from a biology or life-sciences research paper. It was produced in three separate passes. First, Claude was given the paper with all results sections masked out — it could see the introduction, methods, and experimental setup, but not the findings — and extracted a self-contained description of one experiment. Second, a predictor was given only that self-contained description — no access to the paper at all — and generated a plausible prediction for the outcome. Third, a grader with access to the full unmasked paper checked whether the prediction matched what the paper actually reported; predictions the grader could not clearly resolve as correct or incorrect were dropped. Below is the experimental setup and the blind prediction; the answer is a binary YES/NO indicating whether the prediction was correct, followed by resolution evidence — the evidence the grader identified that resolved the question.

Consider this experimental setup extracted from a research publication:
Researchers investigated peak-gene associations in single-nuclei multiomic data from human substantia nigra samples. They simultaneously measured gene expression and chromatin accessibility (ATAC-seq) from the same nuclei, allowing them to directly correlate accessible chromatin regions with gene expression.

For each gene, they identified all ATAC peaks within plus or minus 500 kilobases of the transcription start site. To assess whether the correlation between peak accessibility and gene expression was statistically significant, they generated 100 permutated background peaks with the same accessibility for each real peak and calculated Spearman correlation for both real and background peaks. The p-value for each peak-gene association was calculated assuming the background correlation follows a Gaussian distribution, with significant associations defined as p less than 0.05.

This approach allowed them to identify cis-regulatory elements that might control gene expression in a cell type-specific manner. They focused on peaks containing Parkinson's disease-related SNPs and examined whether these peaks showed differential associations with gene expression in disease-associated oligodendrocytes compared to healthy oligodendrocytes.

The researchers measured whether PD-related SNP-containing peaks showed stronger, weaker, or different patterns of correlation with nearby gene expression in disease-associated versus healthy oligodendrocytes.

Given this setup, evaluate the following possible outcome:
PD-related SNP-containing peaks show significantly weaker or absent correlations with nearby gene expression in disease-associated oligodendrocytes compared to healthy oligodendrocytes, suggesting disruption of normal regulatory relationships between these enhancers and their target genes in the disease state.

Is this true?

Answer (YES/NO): NO